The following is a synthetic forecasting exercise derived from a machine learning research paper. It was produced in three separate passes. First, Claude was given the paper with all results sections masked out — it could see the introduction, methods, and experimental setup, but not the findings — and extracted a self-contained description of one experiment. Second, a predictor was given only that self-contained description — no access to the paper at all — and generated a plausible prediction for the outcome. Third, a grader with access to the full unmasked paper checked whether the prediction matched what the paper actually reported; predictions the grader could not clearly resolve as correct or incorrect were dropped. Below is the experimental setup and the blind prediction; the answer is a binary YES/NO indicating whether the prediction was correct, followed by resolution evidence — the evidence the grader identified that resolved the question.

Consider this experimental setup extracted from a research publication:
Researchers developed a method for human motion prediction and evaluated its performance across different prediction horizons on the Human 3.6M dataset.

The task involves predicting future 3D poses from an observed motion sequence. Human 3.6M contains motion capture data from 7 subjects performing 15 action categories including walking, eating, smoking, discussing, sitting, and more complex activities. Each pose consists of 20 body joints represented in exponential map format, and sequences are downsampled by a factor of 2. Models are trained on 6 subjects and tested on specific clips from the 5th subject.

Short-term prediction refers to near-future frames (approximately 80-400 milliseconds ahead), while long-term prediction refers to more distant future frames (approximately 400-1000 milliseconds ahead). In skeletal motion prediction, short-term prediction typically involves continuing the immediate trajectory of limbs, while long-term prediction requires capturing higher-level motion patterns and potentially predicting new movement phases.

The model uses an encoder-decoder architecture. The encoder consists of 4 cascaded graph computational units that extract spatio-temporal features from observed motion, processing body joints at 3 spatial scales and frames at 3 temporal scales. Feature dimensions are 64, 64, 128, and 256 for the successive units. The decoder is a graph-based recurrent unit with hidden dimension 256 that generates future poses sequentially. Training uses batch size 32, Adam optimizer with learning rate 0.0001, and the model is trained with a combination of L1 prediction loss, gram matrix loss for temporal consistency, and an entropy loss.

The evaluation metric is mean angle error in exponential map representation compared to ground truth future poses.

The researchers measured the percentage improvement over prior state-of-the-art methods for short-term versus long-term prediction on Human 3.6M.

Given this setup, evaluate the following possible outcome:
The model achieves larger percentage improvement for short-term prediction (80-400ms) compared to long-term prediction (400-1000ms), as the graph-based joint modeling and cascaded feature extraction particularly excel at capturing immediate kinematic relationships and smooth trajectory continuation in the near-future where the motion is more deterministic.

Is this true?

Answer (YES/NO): YES